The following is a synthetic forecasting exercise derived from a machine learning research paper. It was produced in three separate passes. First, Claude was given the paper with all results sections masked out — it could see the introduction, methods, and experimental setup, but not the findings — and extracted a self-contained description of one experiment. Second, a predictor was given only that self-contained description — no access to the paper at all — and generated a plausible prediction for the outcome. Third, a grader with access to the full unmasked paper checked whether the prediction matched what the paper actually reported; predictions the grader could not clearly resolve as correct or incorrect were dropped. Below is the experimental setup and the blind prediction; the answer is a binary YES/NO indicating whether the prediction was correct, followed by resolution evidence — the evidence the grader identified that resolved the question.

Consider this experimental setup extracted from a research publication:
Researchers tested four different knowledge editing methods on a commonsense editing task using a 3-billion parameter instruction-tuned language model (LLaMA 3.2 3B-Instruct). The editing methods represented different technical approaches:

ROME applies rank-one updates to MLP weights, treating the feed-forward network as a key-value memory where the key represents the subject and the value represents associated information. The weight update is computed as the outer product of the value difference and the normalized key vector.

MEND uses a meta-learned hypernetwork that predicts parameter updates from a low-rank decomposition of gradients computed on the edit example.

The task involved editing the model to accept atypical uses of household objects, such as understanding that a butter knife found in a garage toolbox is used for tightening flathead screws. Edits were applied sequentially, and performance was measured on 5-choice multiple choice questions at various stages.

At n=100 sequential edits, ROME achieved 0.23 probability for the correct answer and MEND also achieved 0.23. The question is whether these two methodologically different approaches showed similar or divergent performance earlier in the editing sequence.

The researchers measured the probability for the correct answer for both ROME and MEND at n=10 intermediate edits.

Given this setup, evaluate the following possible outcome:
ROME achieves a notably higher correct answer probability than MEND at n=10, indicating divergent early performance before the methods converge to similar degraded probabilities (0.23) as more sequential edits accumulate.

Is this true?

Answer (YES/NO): NO